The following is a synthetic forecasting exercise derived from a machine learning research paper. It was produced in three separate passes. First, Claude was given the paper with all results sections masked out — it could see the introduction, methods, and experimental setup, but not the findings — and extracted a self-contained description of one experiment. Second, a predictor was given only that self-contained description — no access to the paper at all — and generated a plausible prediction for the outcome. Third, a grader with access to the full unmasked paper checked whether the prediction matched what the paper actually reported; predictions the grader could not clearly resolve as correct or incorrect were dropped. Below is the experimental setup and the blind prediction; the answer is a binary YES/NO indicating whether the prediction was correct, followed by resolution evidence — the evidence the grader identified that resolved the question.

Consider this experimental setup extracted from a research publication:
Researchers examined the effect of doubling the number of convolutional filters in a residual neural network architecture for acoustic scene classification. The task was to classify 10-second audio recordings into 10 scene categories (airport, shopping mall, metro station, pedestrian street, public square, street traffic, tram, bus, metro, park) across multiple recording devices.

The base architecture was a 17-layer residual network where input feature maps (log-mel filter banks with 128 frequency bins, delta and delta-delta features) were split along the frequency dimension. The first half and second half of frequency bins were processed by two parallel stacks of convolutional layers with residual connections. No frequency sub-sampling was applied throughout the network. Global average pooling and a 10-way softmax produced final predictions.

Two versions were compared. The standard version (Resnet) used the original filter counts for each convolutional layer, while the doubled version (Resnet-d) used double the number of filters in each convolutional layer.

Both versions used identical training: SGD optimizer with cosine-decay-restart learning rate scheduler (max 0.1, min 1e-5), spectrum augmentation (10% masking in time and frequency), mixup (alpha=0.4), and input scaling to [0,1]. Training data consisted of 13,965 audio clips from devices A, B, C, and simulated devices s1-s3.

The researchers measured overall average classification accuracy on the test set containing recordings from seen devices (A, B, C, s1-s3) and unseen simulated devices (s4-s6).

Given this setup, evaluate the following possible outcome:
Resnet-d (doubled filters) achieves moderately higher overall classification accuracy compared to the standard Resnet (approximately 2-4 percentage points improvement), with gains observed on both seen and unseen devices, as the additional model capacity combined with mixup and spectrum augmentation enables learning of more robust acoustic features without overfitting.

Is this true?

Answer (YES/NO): NO